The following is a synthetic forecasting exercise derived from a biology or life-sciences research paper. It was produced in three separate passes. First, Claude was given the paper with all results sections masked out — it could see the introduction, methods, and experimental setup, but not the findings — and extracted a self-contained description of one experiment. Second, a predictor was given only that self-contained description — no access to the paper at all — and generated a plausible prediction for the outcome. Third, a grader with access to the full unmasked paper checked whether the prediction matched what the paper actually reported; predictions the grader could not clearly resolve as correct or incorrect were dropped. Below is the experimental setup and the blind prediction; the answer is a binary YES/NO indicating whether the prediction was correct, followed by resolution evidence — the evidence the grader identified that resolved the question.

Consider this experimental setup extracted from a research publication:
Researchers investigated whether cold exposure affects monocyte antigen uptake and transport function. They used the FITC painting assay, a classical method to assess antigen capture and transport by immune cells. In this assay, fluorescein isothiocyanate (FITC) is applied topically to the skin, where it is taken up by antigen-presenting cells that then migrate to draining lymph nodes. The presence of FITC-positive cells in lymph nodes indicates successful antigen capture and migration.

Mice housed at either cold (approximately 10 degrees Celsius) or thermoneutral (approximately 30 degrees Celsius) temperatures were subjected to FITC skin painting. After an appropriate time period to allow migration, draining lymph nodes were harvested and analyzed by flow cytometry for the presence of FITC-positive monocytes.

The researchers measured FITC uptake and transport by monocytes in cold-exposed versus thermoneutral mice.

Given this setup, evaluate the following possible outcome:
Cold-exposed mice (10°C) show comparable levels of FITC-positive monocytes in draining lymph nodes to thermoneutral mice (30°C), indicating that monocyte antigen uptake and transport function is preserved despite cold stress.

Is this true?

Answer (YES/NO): YES